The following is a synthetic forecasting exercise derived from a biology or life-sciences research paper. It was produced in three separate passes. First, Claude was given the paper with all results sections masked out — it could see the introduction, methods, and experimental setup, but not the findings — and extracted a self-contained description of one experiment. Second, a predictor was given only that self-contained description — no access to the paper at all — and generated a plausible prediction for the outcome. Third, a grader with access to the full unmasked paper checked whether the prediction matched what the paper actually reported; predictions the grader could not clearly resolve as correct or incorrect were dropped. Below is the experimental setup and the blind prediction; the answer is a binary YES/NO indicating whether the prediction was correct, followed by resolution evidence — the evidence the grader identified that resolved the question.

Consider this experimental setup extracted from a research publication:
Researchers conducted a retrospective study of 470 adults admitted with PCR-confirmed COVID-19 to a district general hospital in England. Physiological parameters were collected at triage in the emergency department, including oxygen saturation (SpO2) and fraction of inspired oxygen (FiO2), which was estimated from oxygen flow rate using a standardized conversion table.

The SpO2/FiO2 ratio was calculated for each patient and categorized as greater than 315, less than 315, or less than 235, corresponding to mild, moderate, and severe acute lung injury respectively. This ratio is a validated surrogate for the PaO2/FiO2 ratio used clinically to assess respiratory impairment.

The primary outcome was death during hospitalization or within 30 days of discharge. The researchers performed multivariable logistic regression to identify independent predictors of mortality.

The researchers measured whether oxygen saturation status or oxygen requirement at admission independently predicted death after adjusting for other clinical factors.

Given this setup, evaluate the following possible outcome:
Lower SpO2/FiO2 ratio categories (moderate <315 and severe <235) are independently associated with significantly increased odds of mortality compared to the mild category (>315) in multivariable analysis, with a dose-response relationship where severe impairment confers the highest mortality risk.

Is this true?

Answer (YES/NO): NO